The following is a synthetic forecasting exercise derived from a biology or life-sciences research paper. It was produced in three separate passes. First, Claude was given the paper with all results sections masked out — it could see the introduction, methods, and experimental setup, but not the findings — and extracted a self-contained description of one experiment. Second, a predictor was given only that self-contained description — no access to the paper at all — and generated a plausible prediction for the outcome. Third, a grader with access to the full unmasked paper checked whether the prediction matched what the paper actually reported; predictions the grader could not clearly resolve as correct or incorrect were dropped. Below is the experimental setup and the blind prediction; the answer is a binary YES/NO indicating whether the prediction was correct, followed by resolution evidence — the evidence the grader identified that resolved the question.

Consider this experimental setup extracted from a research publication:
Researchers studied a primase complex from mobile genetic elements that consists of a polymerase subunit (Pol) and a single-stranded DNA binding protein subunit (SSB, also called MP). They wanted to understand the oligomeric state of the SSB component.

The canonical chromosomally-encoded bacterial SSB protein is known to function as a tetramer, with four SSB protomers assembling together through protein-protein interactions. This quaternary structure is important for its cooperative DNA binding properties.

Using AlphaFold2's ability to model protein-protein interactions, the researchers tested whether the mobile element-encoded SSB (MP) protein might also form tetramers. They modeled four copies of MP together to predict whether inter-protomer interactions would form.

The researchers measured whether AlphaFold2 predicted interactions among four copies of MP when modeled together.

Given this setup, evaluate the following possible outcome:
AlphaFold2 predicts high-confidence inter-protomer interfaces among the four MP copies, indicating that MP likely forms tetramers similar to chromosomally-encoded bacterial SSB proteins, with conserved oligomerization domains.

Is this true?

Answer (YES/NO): NO